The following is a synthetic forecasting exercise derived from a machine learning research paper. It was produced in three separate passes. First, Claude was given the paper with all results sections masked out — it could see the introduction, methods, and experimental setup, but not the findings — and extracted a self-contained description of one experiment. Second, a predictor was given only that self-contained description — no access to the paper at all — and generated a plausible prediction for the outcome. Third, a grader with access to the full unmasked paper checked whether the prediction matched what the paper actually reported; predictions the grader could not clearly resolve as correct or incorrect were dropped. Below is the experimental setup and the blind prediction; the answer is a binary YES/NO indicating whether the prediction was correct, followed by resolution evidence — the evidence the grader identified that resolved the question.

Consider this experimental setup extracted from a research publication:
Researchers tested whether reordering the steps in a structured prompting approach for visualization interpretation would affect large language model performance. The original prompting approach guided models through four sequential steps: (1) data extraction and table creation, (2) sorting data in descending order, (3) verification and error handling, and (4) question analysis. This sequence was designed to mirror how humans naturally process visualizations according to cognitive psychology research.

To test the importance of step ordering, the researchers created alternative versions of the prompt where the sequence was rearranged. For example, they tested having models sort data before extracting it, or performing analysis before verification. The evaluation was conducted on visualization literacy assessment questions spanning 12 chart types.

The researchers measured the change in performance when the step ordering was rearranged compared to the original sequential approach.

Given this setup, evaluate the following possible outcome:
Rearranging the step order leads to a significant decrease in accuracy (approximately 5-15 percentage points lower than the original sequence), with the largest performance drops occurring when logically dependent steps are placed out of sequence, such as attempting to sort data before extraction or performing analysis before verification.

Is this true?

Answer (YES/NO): YES